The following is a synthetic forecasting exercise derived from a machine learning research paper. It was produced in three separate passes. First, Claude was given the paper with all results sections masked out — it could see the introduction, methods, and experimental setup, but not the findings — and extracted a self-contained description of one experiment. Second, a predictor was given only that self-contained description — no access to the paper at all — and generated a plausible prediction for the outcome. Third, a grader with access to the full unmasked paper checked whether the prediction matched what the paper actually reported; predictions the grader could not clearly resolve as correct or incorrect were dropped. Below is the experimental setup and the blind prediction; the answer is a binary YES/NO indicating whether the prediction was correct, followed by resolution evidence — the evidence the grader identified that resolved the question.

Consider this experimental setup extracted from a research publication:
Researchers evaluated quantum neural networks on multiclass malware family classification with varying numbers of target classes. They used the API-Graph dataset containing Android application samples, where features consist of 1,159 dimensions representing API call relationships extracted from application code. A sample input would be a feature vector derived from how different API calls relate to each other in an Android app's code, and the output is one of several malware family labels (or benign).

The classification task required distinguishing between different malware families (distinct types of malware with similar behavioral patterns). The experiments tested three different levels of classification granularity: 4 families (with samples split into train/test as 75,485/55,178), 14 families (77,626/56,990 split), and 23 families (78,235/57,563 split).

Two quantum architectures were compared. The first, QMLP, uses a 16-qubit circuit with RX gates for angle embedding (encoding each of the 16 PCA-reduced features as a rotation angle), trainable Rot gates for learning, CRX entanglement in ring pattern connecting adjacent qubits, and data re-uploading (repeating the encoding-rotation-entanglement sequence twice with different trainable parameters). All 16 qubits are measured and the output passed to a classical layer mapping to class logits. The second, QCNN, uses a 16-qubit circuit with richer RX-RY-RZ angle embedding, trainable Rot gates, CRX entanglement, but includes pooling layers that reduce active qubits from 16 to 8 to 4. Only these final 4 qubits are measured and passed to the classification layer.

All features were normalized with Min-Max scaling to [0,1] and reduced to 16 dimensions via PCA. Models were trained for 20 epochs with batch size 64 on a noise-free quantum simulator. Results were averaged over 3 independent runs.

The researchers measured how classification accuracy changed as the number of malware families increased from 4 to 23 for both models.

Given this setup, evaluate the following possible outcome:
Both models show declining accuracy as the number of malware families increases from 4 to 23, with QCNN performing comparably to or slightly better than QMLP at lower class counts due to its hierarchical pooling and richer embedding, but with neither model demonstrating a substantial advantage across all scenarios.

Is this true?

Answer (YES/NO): NO